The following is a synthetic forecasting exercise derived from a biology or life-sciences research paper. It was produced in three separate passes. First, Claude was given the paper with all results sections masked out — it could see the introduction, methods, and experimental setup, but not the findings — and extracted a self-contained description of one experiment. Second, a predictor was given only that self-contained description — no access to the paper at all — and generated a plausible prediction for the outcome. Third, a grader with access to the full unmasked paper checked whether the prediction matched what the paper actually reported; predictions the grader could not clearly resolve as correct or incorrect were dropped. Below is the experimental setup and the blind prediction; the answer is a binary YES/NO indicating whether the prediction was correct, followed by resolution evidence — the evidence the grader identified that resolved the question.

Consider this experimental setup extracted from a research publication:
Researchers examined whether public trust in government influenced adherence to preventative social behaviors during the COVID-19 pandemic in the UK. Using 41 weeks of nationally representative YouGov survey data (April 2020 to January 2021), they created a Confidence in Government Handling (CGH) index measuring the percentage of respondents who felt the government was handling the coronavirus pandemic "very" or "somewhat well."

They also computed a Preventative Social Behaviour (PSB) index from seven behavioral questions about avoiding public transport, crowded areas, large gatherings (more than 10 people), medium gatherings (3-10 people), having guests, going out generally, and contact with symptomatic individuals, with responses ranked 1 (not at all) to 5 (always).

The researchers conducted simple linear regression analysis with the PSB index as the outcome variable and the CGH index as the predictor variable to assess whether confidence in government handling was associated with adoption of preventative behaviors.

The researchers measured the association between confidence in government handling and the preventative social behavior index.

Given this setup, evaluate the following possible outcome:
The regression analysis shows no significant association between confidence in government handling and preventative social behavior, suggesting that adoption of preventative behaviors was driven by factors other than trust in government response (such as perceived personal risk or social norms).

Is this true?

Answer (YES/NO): NO